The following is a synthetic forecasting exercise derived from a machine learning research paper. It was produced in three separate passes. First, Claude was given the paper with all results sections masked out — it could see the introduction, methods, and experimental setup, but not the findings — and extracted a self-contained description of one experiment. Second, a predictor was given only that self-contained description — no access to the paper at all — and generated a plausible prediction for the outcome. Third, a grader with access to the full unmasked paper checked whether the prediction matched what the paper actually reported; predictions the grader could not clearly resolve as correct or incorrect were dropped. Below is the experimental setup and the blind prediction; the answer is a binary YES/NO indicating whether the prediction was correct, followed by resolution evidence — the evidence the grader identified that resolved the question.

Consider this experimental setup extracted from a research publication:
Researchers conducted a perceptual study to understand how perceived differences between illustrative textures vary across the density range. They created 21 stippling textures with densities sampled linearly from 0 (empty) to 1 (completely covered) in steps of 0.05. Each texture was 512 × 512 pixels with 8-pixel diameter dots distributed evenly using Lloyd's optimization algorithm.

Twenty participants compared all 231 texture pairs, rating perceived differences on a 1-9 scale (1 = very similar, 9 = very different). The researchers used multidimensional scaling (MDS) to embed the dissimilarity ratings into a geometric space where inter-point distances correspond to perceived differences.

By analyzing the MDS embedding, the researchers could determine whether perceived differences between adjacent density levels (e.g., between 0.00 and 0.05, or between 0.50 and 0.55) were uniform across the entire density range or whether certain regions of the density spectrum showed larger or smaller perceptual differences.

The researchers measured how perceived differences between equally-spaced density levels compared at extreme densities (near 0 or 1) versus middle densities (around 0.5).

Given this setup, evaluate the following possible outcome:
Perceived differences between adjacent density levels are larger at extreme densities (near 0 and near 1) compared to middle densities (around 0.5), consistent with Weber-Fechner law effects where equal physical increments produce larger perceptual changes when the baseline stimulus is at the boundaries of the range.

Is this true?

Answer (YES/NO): YES